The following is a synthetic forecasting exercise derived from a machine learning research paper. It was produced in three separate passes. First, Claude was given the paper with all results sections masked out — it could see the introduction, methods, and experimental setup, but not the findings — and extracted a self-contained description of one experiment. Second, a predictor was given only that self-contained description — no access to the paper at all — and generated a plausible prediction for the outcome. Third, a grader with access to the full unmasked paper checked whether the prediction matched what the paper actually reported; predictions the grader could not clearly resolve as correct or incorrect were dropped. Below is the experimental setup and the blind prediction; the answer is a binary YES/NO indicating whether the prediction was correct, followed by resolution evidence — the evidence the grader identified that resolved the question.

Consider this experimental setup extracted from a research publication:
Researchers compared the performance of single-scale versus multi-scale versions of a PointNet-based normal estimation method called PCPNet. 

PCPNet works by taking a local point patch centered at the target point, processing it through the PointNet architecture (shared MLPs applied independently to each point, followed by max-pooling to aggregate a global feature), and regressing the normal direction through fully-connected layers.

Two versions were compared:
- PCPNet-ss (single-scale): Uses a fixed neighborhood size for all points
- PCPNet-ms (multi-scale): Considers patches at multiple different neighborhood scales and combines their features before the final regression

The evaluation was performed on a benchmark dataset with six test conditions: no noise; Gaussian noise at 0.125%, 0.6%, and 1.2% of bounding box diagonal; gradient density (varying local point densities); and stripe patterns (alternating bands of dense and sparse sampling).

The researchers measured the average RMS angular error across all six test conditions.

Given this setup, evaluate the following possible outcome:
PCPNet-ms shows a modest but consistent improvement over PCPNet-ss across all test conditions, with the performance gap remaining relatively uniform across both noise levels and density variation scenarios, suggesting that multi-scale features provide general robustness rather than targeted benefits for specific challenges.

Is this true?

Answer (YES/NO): NO